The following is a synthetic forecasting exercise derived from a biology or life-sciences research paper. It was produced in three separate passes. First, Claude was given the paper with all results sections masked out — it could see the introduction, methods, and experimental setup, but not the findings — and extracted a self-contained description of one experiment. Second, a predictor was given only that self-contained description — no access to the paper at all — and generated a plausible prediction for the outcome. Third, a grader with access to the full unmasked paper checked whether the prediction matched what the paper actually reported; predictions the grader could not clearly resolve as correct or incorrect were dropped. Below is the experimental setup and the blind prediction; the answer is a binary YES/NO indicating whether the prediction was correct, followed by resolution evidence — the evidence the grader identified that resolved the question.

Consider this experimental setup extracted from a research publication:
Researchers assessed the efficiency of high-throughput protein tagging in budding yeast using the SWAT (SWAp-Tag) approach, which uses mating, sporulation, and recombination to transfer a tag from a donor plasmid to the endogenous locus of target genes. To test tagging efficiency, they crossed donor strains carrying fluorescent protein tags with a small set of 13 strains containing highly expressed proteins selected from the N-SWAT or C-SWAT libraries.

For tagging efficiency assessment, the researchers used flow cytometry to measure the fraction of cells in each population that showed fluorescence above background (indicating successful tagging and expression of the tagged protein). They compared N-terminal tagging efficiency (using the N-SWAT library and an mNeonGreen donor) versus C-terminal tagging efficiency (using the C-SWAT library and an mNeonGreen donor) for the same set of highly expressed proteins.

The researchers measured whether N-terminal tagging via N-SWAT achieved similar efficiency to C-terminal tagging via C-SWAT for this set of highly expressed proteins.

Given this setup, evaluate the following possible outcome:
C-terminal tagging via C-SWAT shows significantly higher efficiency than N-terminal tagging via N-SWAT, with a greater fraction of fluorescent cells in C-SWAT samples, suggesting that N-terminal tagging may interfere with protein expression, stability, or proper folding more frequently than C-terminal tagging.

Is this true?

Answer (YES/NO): NO